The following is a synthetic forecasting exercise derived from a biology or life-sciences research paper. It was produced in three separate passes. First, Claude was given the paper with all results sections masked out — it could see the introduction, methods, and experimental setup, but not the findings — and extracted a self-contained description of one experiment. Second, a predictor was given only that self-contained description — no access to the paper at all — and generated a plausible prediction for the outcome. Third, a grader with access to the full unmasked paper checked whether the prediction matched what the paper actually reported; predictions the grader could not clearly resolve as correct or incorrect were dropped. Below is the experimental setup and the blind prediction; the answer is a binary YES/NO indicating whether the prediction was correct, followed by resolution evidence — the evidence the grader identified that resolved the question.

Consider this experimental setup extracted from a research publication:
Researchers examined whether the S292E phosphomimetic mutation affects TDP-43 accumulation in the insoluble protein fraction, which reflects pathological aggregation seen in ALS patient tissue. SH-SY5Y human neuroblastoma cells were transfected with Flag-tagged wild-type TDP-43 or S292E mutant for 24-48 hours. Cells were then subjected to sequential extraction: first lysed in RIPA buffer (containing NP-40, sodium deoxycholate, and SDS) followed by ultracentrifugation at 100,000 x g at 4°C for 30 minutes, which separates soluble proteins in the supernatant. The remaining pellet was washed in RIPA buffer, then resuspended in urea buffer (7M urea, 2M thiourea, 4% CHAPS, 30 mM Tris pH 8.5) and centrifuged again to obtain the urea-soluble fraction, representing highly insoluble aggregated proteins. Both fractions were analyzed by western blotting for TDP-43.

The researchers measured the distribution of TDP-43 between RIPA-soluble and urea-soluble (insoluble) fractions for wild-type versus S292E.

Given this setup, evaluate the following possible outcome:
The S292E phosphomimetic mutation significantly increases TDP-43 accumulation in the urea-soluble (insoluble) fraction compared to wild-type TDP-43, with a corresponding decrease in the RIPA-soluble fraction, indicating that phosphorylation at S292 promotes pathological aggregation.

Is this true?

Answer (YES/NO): YES